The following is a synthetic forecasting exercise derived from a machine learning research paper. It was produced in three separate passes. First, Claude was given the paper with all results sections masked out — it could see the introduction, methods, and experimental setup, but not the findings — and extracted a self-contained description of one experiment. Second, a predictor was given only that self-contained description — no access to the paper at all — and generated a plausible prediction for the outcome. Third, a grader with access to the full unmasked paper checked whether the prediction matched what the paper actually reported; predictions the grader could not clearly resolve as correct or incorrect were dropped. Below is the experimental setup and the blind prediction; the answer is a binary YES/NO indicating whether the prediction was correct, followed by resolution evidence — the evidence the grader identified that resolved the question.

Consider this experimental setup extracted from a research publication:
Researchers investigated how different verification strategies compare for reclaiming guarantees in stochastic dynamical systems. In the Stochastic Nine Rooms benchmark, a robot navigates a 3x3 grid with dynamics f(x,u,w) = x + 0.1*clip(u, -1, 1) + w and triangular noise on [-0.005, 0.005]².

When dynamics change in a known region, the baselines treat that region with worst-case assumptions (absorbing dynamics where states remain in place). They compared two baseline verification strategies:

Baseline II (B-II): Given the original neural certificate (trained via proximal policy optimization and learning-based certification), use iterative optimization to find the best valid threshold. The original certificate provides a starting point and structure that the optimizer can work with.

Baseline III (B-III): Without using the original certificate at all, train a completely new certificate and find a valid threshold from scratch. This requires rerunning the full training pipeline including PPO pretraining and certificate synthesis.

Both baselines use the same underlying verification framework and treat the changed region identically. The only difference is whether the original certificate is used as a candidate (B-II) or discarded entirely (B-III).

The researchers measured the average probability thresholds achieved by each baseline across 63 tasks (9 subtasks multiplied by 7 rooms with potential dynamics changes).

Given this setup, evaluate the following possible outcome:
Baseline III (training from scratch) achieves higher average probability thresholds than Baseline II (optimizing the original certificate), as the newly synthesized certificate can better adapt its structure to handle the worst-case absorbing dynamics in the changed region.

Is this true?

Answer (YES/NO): NO